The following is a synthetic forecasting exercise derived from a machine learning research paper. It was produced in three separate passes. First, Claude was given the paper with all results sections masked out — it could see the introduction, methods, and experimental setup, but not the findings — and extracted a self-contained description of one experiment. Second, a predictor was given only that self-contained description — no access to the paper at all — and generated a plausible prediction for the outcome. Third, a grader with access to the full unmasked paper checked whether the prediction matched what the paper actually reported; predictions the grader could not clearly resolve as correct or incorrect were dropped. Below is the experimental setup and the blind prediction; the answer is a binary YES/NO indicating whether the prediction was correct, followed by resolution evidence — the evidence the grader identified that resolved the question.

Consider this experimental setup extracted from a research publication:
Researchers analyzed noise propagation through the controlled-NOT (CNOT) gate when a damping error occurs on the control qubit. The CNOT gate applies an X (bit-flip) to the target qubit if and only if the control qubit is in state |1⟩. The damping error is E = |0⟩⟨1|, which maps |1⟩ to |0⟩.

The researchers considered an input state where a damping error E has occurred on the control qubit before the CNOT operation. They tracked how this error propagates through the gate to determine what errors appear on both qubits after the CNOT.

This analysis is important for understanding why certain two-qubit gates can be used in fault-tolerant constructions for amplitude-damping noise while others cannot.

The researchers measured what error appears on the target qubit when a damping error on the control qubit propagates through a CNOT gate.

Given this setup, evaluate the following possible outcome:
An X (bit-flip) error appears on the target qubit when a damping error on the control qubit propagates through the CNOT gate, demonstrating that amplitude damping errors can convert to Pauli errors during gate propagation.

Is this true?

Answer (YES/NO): YES